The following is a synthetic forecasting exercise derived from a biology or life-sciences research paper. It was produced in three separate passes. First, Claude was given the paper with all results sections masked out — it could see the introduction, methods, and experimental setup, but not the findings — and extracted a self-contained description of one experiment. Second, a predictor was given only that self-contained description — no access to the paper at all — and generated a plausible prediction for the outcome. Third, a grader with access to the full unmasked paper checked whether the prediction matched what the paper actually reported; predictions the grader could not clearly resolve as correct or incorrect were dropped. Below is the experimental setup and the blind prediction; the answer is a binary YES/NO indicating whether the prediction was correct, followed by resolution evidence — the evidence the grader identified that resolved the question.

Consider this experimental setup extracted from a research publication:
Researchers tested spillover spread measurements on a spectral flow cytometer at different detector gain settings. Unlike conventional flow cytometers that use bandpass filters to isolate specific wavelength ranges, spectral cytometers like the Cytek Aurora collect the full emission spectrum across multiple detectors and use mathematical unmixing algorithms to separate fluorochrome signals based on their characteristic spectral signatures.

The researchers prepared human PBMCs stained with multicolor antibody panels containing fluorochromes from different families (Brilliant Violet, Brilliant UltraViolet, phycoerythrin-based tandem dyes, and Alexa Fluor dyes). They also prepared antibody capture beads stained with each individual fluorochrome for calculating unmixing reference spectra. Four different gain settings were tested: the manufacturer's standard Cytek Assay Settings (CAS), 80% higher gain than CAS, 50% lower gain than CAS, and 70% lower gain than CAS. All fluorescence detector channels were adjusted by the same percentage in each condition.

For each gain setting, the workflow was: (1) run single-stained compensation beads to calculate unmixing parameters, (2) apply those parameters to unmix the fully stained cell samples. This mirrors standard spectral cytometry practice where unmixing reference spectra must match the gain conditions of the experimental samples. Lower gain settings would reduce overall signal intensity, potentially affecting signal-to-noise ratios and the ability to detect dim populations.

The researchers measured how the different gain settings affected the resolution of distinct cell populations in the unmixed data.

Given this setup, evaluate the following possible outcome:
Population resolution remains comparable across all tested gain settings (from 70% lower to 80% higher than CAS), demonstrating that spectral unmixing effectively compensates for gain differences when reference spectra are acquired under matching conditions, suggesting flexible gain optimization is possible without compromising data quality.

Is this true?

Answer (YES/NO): NO